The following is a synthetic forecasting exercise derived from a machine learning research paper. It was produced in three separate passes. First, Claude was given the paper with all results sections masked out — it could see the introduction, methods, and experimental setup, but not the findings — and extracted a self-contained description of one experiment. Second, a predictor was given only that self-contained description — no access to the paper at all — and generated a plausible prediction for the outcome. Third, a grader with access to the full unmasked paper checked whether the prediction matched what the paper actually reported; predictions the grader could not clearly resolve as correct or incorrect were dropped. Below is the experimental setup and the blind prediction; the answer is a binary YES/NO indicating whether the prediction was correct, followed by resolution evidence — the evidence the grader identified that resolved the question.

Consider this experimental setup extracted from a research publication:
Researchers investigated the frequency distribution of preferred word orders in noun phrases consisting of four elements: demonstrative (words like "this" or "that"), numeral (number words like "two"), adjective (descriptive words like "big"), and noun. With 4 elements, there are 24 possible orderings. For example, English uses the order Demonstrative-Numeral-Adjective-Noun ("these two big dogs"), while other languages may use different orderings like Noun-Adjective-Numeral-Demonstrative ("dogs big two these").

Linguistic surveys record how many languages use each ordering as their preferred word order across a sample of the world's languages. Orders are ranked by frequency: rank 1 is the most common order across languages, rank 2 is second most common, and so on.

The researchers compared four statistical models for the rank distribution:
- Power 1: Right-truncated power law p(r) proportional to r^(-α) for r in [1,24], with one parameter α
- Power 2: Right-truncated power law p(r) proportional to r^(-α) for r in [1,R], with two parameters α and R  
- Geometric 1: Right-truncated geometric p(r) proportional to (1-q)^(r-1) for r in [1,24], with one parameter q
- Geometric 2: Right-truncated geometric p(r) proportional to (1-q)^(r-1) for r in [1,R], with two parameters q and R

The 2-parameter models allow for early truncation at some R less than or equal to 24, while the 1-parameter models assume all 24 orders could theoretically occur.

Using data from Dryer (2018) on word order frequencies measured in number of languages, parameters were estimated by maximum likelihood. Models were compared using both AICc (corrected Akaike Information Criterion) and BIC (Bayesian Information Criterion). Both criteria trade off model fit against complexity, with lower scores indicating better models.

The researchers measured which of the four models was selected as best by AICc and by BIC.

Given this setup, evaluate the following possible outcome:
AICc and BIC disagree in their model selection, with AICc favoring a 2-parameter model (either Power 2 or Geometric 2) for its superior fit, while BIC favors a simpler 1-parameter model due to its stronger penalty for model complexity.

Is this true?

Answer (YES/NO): YES